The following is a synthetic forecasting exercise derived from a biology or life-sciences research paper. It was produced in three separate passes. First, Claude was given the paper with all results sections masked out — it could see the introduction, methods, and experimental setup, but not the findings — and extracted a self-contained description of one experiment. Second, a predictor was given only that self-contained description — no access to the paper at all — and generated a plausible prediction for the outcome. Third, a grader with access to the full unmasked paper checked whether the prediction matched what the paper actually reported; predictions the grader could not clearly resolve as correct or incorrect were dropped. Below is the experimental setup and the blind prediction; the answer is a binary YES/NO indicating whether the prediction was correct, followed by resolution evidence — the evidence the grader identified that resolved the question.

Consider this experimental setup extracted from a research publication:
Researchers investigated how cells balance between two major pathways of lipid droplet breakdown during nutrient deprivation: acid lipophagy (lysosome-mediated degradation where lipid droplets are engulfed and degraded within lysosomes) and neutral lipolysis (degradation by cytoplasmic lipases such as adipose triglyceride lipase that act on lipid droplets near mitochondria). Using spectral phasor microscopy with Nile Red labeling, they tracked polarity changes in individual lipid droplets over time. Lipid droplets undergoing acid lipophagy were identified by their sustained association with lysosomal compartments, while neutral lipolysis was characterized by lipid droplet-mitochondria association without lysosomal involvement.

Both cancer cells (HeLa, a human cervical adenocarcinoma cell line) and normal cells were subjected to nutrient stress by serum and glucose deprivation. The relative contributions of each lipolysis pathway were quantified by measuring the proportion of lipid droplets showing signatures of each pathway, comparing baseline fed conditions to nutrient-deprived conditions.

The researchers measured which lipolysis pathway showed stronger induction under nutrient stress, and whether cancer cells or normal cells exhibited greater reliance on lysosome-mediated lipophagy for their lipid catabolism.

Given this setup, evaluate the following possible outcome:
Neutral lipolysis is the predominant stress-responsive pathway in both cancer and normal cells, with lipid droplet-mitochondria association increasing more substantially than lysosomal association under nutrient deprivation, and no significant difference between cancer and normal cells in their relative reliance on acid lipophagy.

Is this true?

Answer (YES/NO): NO